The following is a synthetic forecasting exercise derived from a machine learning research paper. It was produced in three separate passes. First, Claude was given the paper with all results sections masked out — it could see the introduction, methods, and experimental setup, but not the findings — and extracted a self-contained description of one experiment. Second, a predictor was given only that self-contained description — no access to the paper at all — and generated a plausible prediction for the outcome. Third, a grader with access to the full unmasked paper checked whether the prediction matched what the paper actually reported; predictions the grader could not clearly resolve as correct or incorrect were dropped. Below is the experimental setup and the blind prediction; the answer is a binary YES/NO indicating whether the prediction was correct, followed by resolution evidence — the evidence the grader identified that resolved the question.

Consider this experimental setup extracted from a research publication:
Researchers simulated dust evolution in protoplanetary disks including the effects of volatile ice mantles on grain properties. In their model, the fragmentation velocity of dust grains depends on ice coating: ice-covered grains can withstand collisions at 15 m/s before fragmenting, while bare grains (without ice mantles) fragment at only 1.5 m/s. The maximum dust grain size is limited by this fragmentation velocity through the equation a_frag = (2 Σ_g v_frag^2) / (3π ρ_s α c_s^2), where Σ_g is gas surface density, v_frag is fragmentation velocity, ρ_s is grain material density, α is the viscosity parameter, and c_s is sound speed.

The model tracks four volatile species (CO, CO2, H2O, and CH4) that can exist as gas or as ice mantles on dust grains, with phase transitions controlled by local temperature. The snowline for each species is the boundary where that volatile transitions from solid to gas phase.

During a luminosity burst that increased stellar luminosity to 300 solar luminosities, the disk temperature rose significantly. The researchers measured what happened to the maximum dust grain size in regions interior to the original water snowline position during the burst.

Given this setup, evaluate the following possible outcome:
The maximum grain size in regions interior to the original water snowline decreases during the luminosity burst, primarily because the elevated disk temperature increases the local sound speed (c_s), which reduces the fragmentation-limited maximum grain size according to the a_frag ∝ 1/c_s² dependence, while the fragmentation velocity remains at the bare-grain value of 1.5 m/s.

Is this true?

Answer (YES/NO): NO